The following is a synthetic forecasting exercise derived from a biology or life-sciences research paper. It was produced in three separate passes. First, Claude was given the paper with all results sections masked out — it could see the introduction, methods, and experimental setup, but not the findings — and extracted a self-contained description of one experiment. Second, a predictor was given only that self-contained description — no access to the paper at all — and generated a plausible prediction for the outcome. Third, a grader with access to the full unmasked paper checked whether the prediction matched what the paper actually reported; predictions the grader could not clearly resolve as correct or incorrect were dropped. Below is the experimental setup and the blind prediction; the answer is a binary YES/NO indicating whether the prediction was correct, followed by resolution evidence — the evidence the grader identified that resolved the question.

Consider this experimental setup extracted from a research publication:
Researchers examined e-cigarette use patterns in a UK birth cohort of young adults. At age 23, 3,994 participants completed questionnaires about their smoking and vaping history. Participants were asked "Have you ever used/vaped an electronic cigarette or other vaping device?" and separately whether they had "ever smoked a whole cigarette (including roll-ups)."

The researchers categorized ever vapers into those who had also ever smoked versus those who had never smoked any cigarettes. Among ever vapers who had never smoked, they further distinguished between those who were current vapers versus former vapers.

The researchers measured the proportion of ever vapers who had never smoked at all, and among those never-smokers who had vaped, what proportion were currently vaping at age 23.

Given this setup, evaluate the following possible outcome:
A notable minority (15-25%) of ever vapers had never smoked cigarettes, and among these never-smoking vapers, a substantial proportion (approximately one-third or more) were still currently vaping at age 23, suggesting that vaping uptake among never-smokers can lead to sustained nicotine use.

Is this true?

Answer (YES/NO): NO